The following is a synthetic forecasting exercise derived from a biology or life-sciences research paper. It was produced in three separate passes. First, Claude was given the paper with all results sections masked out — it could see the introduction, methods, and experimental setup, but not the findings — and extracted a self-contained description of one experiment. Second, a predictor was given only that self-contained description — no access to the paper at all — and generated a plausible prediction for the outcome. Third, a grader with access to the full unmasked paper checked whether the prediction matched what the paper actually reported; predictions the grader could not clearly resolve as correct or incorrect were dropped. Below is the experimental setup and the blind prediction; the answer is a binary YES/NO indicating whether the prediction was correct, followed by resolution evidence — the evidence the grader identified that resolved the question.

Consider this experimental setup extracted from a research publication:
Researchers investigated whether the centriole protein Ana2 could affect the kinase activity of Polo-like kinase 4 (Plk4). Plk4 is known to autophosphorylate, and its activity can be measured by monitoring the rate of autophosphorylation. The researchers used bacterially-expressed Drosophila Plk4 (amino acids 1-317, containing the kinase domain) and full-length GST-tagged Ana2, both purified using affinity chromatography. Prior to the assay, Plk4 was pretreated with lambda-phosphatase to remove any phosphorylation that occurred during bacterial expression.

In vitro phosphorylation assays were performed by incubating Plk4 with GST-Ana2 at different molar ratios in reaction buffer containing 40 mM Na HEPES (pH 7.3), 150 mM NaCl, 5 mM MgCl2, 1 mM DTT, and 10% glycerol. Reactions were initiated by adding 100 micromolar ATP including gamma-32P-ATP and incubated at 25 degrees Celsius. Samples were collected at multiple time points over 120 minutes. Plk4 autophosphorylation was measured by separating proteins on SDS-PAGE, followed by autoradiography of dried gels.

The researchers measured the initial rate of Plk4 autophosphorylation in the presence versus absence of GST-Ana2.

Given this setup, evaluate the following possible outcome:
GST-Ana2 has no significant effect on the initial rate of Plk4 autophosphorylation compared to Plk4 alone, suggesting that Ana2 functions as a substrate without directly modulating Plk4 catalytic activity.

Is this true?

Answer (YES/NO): NO